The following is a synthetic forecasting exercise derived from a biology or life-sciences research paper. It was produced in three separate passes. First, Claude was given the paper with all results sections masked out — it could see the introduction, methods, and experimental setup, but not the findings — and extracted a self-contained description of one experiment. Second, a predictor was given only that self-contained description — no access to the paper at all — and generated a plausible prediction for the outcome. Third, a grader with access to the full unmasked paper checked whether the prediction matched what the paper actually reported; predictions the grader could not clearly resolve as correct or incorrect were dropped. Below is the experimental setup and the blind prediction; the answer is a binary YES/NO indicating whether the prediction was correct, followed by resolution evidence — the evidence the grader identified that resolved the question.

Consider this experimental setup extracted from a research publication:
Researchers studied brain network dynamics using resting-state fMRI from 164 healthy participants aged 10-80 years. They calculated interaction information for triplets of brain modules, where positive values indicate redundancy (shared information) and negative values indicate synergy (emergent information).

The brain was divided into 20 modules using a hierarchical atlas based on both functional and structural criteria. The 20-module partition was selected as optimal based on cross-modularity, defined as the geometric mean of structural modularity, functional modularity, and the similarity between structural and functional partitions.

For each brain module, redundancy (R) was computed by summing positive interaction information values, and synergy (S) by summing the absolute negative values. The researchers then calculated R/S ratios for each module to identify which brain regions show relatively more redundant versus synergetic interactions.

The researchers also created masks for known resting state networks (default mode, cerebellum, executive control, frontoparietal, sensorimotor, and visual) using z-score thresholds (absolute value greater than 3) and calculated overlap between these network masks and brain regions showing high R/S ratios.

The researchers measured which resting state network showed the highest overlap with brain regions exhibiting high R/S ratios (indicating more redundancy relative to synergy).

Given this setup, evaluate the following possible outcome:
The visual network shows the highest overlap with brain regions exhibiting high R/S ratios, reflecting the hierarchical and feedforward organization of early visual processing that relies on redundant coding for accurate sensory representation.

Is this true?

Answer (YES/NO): NO